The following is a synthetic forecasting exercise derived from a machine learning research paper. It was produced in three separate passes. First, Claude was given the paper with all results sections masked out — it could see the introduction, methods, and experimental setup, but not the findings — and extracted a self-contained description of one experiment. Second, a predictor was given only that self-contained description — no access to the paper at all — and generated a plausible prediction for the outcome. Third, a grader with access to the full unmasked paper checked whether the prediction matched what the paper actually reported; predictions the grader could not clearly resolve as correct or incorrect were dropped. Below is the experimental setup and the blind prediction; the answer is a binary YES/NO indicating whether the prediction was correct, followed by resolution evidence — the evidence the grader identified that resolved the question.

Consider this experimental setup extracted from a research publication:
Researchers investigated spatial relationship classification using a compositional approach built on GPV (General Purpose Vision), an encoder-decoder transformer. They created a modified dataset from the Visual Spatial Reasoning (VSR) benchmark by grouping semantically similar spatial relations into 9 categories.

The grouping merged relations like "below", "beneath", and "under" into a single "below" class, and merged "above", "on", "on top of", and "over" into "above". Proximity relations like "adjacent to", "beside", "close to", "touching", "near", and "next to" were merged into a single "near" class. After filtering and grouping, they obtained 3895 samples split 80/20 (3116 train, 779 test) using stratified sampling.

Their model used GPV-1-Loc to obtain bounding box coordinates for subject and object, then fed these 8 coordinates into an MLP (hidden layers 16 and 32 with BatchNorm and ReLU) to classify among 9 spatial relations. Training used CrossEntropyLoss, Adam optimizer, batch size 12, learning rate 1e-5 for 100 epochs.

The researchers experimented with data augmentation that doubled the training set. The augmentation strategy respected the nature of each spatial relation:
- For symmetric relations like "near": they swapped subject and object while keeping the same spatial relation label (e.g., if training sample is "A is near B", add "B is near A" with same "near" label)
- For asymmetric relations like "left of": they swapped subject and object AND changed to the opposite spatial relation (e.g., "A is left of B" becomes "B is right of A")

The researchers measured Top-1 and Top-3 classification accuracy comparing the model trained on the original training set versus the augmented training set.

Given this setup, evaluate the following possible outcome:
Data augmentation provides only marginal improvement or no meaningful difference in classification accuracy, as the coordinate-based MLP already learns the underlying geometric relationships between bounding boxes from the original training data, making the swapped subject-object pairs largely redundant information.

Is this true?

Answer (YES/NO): NO